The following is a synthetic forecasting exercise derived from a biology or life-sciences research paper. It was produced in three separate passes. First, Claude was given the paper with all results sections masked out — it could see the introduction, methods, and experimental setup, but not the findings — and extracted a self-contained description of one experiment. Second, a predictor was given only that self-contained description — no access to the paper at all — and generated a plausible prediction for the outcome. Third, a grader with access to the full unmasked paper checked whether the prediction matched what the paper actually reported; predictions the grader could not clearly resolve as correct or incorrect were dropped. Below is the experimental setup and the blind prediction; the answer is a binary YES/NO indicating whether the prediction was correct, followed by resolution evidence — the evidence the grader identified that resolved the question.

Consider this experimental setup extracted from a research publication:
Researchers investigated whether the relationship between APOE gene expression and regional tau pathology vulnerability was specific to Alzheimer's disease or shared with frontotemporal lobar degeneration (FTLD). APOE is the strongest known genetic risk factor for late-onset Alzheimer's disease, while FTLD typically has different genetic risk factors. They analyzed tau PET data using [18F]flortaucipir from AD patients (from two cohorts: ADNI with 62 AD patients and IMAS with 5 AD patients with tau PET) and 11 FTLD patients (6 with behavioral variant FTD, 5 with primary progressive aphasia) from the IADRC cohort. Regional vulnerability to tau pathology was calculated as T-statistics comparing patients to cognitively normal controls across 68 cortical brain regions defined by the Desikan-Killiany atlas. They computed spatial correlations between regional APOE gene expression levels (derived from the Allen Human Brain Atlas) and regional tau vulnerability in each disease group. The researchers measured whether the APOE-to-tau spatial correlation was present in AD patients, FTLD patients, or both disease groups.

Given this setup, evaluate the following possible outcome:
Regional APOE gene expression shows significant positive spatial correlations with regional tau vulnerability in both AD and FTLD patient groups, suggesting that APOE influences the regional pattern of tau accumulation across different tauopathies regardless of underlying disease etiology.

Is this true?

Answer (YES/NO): NO